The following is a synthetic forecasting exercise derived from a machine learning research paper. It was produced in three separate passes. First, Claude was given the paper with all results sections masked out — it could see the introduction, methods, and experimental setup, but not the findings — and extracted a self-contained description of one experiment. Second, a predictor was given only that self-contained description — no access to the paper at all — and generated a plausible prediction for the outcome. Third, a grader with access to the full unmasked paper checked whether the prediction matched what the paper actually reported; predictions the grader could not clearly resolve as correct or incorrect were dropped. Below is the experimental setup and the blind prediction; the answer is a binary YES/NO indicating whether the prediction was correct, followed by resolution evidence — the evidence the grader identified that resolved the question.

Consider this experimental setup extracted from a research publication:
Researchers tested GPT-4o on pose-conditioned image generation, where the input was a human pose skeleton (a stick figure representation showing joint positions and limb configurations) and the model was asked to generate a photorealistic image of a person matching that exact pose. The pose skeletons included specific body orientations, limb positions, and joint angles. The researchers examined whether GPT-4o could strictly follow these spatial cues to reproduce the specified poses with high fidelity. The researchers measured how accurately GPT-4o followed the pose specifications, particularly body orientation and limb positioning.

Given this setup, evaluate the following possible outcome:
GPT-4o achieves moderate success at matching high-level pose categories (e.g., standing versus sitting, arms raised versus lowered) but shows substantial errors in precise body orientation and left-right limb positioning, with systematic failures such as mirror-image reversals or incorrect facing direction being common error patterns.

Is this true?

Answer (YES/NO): NO